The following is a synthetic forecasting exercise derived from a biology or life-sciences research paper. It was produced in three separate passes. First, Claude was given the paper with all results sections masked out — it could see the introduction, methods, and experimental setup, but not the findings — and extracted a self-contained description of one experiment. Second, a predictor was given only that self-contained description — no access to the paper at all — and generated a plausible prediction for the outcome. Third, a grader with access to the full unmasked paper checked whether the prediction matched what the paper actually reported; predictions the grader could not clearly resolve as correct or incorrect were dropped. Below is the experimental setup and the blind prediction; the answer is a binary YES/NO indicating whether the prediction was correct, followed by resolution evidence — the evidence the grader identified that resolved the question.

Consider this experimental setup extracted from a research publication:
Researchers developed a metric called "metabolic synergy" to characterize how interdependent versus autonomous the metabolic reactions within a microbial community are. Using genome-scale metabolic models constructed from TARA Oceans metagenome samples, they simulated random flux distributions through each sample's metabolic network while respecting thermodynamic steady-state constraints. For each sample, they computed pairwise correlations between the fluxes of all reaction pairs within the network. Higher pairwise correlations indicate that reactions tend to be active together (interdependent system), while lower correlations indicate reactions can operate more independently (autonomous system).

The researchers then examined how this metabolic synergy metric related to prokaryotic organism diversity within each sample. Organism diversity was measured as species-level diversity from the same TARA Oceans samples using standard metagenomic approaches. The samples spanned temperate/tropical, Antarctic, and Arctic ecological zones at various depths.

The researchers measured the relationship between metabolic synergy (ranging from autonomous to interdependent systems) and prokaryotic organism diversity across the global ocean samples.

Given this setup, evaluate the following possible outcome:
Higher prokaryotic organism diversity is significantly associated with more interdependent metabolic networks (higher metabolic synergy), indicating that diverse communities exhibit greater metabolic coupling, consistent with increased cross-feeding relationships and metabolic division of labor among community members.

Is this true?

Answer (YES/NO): YES